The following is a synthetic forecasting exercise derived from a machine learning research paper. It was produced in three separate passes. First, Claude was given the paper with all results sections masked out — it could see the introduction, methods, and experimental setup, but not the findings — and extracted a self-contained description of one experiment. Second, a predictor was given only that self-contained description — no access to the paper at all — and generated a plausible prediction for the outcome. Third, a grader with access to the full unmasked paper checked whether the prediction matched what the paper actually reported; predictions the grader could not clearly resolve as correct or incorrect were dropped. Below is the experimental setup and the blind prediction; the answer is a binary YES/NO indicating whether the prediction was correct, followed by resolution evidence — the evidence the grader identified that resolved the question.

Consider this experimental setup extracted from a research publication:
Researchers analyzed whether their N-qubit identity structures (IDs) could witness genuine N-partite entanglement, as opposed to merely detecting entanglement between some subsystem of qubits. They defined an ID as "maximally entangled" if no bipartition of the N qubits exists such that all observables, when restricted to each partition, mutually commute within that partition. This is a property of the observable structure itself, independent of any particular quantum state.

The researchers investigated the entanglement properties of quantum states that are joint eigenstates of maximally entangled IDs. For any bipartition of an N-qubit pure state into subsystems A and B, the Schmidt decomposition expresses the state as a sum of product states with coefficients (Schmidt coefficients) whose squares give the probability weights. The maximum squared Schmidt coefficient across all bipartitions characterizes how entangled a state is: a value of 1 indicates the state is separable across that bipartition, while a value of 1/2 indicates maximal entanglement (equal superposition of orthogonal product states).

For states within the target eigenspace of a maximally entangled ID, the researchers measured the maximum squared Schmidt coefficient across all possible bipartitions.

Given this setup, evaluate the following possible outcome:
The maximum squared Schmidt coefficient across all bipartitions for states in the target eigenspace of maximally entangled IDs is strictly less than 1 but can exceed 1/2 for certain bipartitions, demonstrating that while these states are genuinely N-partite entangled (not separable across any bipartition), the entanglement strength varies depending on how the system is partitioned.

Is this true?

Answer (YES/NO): NO